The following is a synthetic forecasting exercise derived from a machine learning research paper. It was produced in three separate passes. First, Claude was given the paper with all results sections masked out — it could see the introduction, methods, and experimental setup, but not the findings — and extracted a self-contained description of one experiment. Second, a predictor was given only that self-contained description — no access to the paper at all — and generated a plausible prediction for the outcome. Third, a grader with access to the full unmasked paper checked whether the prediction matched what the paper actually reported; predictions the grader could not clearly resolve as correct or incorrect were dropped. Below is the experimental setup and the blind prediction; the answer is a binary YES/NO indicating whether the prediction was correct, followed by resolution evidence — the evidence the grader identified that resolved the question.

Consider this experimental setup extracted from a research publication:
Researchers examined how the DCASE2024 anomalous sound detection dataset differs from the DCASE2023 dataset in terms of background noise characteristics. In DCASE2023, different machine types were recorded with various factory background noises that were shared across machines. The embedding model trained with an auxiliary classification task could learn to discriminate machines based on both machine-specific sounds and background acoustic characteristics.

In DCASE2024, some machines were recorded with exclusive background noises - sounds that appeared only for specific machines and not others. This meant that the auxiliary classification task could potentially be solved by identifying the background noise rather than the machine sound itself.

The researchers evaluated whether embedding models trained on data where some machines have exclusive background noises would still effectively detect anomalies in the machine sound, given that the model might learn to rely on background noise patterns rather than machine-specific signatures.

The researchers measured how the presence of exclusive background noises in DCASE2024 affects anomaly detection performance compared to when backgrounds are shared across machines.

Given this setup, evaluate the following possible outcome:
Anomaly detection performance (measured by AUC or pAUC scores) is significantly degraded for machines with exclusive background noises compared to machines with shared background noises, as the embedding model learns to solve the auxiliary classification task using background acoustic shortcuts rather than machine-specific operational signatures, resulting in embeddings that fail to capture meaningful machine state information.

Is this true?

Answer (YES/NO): YES